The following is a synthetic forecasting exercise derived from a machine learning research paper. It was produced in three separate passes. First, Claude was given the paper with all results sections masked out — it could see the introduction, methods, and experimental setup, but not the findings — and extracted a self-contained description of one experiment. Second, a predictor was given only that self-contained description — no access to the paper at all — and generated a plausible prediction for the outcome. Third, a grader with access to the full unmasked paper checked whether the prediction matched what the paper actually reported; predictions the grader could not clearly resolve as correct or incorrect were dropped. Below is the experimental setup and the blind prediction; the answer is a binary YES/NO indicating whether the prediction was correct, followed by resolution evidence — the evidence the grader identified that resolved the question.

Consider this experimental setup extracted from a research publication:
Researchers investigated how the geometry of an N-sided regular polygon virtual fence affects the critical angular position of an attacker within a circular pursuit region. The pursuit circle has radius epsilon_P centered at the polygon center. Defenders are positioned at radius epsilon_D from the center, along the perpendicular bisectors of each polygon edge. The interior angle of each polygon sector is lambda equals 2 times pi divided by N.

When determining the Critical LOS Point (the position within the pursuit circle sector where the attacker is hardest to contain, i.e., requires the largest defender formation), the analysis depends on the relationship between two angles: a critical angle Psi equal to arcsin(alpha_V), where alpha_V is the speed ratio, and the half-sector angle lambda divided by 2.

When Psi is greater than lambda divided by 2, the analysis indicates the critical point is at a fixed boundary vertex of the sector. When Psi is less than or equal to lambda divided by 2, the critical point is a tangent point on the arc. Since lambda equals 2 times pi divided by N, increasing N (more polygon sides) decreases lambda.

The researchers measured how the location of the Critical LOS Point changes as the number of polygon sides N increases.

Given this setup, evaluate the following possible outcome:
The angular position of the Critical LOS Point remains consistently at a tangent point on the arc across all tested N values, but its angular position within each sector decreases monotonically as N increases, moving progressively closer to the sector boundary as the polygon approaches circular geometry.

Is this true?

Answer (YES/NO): NO